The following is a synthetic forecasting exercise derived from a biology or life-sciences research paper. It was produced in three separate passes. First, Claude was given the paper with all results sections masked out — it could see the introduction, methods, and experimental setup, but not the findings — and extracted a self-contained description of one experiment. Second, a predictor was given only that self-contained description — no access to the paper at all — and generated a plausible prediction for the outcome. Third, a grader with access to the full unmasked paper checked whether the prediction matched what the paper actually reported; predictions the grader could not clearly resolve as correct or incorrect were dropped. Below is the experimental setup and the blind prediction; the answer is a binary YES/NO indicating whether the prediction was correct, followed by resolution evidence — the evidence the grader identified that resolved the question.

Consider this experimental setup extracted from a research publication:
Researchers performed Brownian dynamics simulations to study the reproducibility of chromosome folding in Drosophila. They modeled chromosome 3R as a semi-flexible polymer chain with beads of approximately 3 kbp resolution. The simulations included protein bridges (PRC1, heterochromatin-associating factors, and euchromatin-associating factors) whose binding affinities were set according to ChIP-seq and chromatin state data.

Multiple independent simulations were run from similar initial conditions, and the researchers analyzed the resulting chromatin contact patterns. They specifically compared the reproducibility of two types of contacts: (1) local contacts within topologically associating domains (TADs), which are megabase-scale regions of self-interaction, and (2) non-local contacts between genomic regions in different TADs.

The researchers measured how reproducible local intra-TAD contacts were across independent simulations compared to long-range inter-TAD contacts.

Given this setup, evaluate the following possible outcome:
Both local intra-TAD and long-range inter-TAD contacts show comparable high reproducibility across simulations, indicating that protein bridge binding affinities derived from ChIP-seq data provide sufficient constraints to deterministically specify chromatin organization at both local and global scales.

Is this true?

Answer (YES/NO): NO